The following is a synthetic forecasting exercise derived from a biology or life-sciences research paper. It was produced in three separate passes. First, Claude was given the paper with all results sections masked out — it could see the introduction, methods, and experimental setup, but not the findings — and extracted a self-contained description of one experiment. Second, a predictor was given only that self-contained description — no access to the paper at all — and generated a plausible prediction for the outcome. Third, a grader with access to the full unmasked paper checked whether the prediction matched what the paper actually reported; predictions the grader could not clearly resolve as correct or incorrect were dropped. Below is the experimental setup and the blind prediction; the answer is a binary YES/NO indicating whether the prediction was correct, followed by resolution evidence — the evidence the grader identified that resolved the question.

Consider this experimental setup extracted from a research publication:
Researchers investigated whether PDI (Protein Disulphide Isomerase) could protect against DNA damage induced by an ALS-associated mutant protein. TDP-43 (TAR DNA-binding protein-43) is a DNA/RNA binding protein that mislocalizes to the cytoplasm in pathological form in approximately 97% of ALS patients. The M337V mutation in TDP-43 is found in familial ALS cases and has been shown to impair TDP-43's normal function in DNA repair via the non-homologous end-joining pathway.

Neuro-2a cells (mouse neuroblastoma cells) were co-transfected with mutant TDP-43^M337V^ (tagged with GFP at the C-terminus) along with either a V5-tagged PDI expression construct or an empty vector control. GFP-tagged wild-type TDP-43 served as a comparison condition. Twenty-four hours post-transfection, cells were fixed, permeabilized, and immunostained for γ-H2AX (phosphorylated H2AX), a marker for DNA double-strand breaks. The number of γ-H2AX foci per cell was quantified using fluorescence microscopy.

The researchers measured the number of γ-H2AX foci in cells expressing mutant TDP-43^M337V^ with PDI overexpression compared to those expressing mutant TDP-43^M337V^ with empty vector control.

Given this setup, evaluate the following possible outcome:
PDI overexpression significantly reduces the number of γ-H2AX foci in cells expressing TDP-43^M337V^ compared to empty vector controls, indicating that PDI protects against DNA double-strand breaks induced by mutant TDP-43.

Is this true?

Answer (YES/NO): YES